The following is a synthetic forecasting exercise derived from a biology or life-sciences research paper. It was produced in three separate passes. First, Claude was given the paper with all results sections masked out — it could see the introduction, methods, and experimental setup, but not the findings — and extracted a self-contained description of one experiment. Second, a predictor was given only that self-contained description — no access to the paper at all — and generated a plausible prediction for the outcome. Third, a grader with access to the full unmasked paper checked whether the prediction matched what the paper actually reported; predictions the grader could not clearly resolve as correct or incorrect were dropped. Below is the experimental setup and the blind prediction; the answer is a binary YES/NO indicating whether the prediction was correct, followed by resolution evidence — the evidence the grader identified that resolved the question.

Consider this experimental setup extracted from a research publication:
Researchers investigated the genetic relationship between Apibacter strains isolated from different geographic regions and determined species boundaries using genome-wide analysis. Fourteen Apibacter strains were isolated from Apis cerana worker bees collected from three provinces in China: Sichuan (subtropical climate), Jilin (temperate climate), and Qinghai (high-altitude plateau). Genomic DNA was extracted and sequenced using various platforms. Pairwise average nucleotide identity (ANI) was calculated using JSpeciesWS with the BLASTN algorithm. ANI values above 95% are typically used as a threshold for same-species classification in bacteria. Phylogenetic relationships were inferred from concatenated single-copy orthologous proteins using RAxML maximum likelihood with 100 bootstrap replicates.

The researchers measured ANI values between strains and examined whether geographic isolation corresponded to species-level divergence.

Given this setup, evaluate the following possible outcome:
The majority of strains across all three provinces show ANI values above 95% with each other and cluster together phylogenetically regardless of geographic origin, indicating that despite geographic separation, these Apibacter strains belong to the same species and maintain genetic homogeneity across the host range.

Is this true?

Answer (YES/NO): YES